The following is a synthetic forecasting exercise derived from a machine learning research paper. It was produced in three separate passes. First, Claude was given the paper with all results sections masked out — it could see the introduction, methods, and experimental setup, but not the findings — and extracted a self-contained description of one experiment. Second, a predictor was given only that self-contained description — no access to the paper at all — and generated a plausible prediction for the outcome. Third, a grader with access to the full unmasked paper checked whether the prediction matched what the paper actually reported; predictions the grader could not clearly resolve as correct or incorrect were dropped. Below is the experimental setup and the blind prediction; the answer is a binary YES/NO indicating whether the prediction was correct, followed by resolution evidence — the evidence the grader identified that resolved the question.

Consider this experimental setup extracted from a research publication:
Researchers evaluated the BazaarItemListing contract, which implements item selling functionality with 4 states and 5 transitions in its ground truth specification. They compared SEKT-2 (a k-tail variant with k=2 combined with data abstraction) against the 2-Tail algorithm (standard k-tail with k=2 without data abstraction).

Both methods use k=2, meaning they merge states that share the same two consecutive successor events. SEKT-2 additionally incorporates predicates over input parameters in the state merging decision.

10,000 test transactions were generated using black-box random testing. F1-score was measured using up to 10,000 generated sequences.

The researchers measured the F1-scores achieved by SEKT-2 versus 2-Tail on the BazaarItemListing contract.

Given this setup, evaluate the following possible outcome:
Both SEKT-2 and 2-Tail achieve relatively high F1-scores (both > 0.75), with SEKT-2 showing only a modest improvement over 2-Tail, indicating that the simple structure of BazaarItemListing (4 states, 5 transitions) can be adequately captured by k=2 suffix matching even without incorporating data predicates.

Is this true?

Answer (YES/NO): YES